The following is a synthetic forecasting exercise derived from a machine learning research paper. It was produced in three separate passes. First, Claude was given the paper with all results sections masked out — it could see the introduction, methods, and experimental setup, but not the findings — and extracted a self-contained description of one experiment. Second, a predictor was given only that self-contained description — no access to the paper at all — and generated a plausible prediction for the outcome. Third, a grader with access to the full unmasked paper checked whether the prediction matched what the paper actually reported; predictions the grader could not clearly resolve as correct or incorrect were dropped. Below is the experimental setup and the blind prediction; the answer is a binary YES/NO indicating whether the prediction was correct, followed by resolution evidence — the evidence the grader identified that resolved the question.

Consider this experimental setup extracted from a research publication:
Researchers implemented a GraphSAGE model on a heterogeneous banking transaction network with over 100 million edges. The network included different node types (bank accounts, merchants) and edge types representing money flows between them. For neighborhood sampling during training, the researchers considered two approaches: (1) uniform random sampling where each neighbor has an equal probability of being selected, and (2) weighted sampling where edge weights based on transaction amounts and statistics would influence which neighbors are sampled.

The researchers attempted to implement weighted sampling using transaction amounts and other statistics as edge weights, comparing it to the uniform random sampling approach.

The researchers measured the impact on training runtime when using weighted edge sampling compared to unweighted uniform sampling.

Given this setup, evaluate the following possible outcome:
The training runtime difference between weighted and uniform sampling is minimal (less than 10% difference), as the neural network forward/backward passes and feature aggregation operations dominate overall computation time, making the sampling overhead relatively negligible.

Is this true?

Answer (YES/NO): NO